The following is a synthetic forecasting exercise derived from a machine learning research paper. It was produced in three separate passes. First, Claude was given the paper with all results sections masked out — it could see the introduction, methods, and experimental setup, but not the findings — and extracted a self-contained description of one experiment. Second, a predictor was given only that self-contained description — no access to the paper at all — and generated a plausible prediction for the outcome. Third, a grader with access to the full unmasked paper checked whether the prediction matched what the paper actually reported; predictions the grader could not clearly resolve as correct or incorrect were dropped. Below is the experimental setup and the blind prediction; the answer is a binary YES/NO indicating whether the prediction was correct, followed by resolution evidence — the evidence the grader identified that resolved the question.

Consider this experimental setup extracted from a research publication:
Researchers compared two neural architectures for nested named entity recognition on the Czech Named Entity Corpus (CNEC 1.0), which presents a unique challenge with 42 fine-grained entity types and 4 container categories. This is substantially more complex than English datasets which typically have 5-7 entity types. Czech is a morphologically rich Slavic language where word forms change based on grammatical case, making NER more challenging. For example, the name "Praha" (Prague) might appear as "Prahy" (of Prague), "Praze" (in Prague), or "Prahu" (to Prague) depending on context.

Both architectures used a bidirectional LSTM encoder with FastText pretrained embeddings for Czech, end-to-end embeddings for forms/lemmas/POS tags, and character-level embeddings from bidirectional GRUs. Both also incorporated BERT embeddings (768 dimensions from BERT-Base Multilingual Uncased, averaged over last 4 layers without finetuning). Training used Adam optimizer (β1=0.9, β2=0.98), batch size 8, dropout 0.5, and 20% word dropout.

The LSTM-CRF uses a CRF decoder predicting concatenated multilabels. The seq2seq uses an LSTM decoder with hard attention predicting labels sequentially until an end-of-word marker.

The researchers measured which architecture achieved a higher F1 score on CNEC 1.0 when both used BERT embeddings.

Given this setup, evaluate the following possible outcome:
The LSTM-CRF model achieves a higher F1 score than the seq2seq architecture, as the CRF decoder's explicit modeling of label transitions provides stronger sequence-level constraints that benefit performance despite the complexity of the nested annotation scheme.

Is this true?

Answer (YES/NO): NO